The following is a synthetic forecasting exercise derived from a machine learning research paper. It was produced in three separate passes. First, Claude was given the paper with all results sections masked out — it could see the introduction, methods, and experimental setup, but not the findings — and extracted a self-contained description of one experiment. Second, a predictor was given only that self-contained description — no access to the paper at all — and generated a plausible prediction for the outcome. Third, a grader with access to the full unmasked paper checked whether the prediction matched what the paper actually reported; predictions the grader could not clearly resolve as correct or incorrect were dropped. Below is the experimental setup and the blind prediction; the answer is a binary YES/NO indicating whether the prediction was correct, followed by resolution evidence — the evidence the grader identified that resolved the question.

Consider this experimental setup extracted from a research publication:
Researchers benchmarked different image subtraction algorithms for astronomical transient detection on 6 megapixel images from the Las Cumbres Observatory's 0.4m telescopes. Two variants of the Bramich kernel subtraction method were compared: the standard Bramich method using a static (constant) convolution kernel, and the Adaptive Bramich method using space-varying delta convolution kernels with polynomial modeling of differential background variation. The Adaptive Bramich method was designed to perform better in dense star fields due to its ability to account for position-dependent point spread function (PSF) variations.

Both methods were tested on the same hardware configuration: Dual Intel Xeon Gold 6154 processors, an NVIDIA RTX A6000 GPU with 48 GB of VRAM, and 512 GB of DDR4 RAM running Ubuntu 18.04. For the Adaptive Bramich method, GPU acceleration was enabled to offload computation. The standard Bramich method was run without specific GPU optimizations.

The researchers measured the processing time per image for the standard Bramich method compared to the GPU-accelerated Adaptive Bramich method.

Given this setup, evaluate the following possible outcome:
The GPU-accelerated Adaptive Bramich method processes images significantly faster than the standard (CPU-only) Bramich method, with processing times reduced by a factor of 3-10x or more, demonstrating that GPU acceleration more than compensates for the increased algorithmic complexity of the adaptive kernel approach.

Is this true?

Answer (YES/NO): NO